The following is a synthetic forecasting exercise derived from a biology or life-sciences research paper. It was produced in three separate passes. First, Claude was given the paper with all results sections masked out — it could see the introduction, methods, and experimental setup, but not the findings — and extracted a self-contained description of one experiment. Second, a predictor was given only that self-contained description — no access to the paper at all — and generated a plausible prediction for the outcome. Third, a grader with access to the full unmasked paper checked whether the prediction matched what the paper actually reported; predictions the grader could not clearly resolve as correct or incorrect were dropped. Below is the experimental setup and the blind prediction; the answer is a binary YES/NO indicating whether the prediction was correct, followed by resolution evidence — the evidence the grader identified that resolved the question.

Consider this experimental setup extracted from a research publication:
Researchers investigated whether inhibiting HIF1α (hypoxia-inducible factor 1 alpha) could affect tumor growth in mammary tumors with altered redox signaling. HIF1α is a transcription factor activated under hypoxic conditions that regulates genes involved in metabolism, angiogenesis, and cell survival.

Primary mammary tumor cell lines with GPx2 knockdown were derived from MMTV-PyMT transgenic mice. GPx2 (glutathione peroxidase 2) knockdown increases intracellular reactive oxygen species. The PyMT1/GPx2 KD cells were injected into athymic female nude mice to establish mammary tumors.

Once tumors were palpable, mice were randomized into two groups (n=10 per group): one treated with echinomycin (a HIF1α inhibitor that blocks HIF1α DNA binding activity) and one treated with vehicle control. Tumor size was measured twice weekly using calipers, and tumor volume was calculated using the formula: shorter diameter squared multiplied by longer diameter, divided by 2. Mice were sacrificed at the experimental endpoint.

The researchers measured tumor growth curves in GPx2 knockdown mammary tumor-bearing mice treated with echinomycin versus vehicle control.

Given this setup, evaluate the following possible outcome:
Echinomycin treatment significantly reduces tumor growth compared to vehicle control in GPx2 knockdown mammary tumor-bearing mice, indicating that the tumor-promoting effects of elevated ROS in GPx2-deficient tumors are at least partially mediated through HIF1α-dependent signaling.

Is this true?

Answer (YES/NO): YES